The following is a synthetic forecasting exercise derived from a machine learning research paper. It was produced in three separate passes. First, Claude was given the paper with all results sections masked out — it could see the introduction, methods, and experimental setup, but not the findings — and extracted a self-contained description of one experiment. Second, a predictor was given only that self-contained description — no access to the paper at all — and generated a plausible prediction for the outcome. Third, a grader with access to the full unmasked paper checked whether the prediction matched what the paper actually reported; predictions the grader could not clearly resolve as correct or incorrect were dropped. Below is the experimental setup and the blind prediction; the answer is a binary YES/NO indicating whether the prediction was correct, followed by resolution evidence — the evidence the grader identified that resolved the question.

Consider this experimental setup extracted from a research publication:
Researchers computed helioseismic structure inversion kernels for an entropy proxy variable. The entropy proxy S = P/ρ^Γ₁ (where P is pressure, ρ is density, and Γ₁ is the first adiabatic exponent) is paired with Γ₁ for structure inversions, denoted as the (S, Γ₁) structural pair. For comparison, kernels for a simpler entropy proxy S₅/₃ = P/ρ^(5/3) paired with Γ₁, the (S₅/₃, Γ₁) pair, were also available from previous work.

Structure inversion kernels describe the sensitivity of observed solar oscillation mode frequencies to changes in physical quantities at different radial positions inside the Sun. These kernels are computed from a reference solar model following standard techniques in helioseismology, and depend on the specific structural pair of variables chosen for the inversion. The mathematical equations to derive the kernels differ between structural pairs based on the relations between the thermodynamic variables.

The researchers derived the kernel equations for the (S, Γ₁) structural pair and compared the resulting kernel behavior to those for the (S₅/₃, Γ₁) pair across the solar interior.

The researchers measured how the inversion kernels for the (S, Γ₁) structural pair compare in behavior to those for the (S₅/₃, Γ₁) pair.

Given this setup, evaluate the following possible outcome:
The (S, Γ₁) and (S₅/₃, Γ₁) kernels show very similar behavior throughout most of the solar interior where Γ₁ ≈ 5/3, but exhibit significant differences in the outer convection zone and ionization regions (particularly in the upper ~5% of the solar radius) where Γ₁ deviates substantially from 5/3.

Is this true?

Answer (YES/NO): NO